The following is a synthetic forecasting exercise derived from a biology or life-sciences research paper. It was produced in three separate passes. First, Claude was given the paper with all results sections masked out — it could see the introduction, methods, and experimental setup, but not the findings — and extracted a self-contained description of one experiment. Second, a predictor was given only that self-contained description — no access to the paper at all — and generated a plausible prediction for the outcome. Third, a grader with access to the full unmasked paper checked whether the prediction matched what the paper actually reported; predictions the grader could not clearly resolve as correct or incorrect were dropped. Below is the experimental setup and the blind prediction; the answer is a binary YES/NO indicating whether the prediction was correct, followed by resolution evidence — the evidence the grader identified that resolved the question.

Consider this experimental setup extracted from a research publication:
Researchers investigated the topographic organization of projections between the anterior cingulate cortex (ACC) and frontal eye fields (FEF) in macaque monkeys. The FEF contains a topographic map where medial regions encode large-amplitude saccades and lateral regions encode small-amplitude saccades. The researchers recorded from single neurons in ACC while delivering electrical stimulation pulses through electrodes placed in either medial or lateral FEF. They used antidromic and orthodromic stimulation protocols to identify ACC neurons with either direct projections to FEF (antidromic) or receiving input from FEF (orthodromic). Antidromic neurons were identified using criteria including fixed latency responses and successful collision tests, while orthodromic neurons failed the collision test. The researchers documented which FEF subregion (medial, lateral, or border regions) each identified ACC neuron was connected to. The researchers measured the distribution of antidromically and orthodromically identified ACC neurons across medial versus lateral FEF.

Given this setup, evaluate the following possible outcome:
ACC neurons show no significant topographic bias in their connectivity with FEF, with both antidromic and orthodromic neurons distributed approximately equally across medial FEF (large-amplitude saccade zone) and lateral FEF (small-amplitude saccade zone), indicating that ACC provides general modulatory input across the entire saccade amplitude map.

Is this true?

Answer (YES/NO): NO